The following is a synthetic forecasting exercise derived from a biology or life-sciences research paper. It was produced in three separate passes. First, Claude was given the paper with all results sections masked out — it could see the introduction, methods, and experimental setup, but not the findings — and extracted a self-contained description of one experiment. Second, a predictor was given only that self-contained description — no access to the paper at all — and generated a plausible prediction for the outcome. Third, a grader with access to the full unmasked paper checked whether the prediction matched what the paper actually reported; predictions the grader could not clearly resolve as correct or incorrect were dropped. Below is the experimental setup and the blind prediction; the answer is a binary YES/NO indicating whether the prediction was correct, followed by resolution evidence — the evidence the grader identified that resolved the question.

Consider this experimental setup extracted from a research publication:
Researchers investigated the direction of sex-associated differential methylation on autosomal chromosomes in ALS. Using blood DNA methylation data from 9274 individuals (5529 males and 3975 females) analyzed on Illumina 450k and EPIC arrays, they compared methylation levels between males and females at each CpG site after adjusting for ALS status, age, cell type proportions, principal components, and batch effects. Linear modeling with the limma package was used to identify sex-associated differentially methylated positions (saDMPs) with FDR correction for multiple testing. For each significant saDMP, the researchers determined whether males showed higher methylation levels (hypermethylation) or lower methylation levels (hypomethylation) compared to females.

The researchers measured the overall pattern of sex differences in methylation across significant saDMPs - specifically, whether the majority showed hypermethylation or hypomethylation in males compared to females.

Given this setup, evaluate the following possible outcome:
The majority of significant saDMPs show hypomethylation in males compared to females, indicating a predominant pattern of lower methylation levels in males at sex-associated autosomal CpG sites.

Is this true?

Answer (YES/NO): YES